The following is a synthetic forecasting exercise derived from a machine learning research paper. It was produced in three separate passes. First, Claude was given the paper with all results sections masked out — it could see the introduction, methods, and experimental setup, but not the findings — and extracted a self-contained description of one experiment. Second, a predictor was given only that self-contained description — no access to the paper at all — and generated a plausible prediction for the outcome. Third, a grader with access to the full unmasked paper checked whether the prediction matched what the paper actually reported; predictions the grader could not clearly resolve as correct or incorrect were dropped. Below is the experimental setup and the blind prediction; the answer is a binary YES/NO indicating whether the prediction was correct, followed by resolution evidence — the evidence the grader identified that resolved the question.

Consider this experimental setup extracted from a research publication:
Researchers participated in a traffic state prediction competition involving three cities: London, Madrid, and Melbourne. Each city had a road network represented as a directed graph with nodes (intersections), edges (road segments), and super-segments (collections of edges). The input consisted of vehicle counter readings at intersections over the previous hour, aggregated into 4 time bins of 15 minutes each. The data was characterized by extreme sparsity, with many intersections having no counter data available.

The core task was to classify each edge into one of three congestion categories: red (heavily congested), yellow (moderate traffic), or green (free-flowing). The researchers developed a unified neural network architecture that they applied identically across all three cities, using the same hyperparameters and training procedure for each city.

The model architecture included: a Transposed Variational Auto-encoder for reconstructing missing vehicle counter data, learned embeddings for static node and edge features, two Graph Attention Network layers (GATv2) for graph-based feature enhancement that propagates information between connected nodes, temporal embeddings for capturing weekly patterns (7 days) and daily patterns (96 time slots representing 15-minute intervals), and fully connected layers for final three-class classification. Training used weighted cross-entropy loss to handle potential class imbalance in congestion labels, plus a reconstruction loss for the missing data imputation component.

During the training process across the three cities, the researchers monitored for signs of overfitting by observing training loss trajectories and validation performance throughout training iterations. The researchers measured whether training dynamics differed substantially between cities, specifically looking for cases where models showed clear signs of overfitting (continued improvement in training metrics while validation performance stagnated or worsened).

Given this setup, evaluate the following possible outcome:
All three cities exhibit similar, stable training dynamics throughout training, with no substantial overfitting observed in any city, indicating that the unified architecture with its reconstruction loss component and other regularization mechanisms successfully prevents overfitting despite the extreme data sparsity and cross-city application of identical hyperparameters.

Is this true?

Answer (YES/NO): NO